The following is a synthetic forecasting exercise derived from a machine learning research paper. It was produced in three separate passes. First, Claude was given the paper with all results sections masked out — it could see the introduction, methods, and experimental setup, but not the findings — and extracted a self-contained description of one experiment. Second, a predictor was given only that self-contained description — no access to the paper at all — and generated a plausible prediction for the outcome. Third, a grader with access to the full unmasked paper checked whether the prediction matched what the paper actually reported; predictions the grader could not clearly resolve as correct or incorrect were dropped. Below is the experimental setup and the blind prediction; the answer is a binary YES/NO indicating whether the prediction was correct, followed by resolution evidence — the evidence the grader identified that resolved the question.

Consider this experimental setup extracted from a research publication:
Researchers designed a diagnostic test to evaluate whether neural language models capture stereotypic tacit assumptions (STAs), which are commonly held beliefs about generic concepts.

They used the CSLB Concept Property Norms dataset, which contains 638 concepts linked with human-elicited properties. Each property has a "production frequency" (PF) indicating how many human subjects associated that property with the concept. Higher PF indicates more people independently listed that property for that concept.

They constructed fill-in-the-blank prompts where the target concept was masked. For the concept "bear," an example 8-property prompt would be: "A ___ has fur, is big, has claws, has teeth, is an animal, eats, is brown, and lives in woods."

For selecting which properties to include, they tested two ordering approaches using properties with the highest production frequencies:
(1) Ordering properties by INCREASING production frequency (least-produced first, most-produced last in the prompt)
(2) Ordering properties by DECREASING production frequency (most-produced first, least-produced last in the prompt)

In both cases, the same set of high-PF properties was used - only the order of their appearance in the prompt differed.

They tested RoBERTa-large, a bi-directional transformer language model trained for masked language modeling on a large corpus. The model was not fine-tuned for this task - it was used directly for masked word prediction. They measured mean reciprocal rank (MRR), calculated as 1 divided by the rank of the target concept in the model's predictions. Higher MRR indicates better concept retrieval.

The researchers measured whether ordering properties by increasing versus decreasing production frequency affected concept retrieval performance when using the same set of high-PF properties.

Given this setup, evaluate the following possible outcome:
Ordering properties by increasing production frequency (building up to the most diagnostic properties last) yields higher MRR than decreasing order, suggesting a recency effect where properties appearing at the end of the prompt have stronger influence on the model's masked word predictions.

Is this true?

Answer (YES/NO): NO